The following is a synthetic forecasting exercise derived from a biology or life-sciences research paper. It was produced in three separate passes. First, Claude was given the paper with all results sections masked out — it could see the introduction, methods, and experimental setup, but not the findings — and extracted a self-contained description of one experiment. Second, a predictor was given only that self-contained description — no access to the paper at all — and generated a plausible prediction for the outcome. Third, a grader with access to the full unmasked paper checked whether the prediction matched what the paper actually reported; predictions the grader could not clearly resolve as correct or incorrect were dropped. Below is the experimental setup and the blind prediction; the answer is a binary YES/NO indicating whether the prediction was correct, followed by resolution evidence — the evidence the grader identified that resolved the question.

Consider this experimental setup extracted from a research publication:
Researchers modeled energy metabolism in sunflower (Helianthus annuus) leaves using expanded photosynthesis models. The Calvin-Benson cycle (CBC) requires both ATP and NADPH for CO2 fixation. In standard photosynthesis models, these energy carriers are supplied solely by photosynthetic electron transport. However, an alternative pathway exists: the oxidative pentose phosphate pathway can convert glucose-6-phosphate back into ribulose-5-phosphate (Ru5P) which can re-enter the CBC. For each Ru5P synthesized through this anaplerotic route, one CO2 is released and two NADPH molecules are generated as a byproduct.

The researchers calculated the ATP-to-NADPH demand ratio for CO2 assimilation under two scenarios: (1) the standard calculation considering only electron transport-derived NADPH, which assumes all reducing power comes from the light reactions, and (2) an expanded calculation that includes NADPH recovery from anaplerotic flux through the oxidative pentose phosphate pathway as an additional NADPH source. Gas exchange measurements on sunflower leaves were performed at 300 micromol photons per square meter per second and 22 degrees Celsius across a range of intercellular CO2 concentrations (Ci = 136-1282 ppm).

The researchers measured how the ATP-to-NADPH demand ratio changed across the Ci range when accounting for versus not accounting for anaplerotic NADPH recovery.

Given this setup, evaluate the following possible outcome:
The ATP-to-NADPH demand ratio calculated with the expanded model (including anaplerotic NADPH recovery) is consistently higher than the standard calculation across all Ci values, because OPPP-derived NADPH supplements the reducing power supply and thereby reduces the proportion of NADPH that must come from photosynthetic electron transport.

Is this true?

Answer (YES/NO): NO